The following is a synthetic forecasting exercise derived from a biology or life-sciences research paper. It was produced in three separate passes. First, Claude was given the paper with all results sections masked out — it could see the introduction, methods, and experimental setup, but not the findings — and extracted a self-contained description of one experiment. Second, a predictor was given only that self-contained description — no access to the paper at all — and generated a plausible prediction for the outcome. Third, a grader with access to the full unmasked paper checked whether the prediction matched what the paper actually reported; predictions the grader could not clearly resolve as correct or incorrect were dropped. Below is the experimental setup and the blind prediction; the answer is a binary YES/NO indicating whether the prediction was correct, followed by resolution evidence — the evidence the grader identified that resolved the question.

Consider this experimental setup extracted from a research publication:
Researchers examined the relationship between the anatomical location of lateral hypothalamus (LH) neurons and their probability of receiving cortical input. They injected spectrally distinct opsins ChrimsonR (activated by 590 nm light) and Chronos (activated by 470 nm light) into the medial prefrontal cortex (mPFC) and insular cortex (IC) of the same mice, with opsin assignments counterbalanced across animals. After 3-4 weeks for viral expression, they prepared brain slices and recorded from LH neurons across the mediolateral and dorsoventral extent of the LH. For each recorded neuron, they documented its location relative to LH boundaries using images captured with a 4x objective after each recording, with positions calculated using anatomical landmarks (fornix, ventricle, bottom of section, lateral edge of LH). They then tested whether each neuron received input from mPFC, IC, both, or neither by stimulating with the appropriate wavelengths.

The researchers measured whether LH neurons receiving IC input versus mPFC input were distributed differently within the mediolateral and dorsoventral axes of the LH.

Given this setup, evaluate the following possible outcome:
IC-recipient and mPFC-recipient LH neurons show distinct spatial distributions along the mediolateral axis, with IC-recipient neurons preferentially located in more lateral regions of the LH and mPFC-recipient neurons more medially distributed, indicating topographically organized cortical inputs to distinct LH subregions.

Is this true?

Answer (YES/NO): NO